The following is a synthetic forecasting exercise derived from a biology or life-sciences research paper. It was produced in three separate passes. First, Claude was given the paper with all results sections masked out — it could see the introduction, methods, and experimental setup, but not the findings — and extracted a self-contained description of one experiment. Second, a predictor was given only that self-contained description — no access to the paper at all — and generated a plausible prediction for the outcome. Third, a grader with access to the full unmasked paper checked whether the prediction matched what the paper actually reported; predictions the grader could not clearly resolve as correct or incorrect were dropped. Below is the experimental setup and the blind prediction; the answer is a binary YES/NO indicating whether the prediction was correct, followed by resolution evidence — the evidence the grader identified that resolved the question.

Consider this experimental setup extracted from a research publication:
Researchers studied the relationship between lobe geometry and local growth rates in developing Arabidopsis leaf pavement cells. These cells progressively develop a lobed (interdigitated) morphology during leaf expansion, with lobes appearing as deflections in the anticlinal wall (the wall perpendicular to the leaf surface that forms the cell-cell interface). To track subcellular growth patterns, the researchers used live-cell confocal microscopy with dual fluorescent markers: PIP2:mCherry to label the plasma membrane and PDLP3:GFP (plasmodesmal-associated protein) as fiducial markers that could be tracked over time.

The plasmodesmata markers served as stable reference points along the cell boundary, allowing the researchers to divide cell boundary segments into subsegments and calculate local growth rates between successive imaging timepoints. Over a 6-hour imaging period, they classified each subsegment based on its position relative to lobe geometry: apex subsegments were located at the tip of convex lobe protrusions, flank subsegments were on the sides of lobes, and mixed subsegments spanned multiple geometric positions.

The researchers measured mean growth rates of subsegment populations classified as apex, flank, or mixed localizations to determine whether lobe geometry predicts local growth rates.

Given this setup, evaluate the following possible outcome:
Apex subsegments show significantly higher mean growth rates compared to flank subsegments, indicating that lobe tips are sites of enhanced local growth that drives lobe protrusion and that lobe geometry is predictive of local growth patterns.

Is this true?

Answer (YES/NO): NO